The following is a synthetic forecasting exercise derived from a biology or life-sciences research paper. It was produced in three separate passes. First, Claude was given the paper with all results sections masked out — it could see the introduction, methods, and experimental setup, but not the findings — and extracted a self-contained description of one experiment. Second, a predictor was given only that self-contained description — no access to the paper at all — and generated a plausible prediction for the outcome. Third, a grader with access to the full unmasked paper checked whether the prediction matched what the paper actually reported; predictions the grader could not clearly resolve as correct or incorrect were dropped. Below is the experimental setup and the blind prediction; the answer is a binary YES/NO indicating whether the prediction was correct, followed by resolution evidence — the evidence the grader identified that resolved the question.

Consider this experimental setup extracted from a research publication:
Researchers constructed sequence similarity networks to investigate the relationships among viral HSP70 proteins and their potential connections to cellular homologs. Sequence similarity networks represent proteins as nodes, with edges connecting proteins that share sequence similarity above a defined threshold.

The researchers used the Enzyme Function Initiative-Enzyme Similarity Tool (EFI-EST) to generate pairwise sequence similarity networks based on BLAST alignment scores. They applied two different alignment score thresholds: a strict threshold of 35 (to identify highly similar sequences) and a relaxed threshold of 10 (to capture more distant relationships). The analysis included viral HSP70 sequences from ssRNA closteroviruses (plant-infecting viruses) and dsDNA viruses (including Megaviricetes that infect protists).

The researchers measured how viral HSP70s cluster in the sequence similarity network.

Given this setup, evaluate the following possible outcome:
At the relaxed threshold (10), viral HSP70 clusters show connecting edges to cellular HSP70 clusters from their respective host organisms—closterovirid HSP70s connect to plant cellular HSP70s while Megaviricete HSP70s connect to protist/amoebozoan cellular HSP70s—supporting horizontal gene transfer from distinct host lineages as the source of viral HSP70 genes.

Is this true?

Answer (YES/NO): NO